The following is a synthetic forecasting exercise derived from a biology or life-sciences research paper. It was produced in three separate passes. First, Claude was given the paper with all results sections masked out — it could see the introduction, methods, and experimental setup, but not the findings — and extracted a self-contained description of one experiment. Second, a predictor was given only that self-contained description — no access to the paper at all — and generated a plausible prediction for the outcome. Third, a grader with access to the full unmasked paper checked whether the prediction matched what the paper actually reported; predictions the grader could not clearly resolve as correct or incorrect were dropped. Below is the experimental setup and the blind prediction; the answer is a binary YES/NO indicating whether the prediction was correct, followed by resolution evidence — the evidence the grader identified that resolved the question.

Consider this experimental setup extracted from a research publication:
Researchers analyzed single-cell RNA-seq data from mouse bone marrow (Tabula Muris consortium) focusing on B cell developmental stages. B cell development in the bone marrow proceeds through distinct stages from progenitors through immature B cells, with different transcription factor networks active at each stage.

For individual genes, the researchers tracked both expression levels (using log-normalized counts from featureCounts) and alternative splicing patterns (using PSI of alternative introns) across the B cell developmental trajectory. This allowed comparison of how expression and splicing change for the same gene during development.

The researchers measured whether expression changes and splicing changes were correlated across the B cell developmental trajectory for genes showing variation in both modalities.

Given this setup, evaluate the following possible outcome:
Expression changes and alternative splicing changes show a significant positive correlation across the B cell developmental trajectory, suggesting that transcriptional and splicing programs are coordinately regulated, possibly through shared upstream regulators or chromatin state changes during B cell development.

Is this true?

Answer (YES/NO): NO